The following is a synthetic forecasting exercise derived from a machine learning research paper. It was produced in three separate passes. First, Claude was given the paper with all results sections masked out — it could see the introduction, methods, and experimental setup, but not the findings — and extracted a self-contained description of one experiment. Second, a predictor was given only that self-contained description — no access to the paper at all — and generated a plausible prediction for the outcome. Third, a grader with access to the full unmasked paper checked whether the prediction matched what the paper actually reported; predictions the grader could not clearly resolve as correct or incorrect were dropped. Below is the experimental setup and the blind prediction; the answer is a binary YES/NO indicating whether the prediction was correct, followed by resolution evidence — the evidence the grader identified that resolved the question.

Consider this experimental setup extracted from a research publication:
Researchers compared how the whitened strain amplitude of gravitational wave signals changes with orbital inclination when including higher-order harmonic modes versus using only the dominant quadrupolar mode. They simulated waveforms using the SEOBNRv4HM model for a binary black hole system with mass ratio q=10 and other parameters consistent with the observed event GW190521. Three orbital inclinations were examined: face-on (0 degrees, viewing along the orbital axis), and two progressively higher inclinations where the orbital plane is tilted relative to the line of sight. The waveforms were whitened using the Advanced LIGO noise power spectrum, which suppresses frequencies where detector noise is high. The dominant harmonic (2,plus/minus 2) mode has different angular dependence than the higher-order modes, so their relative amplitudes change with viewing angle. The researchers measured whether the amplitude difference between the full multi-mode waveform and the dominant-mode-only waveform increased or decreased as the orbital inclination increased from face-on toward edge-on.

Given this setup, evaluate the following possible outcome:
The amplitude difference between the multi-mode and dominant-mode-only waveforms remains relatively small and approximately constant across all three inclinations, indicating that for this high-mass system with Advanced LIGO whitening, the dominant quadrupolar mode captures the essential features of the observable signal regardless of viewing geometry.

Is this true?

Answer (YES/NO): NO